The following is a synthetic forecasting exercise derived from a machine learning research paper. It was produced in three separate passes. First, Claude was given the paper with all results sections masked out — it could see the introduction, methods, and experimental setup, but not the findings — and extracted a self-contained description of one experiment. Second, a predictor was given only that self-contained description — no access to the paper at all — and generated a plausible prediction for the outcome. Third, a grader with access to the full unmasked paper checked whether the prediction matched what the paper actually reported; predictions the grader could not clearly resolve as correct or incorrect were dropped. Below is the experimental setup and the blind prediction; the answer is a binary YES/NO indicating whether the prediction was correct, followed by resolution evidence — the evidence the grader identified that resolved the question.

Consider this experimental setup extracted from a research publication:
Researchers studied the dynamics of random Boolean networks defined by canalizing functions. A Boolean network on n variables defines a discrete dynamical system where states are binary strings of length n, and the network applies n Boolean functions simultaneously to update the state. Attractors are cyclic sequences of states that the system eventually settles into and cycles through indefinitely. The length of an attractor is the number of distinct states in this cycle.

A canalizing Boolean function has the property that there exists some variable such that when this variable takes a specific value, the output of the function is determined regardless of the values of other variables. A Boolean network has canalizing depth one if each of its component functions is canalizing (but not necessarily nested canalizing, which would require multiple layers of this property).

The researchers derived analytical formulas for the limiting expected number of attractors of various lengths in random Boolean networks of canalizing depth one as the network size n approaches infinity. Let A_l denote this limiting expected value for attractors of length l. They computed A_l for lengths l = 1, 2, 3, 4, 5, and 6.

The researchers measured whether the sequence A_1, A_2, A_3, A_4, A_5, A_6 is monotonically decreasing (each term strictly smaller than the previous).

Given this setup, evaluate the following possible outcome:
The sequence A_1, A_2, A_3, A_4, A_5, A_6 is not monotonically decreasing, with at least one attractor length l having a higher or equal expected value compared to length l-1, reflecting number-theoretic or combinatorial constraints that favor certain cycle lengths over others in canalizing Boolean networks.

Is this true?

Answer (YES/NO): NO